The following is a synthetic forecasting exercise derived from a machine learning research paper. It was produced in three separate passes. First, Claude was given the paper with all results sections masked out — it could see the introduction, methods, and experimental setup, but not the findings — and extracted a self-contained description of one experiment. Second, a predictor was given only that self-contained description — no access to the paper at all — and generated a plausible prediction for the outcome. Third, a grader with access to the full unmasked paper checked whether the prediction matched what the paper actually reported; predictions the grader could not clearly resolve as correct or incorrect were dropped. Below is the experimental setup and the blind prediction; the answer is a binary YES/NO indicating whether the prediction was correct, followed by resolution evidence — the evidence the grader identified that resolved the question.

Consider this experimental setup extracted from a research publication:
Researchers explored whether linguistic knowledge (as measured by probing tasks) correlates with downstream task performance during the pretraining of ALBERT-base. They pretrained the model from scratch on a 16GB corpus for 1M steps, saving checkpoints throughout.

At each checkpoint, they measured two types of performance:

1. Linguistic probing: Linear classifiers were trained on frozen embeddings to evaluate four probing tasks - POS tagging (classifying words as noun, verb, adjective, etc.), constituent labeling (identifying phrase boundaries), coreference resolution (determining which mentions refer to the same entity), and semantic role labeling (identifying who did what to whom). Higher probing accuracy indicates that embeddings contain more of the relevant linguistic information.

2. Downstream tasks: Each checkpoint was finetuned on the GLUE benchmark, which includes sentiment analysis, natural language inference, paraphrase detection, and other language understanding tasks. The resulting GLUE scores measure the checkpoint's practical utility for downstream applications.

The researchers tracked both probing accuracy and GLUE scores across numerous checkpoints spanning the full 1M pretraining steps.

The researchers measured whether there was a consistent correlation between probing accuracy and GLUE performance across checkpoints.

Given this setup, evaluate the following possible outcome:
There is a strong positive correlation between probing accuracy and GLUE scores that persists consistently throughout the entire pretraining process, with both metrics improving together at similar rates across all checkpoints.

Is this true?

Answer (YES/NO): NO